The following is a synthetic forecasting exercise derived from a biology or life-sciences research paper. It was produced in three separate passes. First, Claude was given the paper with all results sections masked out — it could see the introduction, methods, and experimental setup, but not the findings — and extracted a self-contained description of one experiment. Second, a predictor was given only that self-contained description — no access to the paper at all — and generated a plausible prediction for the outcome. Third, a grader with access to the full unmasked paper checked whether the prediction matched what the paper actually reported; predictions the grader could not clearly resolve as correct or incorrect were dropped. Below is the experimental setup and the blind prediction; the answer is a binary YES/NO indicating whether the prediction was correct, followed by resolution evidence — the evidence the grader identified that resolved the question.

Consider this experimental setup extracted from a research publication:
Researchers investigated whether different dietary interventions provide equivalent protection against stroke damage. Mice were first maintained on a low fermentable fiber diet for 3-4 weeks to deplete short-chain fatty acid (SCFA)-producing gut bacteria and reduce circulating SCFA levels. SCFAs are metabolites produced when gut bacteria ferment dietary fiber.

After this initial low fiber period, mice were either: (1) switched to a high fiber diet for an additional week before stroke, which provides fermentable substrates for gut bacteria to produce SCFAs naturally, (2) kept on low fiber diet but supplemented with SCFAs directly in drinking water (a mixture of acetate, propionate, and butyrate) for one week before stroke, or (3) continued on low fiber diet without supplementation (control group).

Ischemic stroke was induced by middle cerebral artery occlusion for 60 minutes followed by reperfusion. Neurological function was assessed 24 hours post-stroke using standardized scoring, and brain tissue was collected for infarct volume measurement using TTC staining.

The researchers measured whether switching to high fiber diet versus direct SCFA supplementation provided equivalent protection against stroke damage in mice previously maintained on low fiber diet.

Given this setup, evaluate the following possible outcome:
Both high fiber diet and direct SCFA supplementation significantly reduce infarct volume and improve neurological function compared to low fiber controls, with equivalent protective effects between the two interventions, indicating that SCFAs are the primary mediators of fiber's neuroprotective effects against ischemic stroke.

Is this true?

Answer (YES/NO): NO